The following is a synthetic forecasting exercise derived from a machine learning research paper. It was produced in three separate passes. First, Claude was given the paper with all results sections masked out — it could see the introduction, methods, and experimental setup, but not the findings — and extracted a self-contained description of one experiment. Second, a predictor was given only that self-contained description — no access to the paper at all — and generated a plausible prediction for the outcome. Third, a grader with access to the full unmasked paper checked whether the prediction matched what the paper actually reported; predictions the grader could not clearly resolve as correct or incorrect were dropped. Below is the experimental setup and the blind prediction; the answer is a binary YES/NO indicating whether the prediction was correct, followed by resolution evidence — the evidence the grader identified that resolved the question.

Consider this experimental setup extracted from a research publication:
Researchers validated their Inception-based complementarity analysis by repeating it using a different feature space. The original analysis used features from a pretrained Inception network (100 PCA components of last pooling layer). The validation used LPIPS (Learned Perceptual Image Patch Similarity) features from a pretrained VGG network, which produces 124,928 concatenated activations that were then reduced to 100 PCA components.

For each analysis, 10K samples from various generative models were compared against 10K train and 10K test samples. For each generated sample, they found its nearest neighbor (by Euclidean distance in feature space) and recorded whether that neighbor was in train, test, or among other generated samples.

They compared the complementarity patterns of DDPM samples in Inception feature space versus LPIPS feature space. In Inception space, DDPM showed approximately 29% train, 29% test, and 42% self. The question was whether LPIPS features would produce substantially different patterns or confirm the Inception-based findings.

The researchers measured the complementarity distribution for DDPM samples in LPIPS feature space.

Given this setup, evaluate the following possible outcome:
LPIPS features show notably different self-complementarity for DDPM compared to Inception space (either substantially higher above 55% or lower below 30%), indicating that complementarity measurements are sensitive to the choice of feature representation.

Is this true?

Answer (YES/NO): NO